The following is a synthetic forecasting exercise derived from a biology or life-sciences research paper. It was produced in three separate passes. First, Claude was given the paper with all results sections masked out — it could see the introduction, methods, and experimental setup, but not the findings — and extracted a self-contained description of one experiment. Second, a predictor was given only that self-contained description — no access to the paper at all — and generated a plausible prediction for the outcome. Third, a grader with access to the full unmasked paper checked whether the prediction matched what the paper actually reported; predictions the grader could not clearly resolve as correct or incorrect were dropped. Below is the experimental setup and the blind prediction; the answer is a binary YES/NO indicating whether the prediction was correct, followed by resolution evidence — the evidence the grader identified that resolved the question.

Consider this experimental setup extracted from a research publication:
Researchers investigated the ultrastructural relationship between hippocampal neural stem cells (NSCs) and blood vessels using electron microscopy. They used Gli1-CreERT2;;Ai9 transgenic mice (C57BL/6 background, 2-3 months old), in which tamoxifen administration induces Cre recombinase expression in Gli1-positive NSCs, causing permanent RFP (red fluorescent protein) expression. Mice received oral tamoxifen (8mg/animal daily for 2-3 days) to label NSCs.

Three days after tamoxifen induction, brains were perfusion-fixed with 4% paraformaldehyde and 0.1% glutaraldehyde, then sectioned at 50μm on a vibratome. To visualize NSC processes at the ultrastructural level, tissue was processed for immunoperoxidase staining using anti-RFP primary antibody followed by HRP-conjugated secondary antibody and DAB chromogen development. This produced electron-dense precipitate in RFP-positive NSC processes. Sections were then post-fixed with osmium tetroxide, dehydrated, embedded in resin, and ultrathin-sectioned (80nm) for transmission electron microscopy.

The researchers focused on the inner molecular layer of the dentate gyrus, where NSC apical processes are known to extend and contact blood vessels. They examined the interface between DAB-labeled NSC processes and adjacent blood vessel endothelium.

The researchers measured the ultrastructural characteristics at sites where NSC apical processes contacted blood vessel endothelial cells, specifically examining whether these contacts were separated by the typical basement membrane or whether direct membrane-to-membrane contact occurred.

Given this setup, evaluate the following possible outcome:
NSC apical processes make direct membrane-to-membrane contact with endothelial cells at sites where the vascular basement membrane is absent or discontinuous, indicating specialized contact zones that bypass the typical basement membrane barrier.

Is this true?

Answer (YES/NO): YES